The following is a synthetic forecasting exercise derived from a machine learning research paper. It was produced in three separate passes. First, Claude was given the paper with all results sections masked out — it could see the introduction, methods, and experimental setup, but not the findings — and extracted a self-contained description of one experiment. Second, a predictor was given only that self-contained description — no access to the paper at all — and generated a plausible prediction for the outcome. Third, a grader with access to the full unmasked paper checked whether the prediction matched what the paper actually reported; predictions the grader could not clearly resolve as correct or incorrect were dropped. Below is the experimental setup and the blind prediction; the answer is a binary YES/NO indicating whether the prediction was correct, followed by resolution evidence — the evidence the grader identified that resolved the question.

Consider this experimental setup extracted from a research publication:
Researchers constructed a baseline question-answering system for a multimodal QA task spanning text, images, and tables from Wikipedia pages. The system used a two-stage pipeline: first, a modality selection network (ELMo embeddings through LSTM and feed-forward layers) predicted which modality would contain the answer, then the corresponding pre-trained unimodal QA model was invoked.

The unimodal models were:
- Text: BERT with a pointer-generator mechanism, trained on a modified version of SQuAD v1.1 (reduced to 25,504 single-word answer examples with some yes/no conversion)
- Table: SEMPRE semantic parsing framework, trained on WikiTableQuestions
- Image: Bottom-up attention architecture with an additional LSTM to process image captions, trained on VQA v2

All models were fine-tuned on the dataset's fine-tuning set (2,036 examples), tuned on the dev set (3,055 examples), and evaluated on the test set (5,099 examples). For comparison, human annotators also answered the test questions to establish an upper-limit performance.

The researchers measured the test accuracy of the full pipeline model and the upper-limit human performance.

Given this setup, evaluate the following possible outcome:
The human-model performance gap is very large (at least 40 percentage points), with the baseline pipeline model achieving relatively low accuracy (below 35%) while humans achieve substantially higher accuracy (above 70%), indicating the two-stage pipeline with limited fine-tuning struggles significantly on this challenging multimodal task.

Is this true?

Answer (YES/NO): NO